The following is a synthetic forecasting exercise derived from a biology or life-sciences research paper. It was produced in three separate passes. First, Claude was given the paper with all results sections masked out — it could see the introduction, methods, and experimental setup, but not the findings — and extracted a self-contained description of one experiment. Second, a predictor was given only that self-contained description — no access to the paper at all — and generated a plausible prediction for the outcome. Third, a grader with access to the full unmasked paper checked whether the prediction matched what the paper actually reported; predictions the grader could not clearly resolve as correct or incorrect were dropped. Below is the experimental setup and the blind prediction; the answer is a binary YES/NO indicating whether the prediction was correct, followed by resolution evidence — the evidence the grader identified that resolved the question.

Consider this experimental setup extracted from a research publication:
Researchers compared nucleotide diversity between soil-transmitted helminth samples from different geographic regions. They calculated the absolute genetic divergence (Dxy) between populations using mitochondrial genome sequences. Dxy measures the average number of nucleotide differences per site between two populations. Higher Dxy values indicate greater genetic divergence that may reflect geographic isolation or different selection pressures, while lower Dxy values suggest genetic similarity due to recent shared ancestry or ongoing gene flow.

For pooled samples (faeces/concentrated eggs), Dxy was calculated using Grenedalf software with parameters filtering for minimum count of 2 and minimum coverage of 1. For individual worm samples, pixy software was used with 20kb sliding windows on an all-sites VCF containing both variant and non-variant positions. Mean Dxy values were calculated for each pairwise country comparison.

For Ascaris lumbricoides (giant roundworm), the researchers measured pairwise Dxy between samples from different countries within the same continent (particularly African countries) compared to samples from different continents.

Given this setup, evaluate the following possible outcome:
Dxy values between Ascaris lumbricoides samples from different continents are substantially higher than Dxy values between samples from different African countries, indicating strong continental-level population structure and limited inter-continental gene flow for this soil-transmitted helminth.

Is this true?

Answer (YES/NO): NO